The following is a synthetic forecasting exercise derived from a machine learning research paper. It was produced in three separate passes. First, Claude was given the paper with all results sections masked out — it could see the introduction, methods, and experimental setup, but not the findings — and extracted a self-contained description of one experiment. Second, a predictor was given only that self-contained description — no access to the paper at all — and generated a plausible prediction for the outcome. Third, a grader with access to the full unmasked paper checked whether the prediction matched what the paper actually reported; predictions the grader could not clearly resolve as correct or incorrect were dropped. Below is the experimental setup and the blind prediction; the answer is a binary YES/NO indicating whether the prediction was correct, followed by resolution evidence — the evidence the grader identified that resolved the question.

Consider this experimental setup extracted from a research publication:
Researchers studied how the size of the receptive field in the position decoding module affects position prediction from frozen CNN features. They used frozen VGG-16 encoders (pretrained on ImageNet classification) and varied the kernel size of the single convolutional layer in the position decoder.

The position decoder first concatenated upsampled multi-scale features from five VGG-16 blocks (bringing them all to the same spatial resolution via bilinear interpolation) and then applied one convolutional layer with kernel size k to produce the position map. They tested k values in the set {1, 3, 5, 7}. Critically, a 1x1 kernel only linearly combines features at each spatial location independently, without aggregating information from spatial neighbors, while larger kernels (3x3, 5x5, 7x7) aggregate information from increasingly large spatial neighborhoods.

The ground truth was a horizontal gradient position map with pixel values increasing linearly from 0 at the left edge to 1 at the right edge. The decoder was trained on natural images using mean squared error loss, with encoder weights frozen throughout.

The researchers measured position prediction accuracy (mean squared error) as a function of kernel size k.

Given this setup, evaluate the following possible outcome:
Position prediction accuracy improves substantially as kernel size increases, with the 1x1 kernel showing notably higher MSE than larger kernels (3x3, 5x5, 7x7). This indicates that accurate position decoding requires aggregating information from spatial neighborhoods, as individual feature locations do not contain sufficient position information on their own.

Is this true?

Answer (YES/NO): YES